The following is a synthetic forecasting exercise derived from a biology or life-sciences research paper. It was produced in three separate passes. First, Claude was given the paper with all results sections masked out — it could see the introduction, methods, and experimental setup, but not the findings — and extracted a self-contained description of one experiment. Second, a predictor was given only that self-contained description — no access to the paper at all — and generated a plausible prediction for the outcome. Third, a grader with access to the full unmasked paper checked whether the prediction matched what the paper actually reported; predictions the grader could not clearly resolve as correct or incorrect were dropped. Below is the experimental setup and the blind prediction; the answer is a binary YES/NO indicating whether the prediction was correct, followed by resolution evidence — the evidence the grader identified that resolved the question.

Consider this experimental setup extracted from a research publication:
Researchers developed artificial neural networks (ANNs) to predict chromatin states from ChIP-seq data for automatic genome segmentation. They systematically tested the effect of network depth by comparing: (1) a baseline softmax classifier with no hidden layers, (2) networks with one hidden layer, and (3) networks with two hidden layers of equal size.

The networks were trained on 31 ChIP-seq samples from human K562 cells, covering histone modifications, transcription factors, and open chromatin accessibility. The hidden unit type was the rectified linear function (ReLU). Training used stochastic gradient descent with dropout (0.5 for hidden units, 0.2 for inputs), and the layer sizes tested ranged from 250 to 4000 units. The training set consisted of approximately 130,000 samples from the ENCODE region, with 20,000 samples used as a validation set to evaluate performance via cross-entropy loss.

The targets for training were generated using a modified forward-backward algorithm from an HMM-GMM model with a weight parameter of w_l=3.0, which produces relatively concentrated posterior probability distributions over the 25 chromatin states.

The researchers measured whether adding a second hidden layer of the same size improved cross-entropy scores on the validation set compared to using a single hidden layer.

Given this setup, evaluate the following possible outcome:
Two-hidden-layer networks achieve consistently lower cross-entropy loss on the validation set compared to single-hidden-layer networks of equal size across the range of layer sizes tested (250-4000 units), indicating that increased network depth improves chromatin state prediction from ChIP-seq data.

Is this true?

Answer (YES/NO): NO